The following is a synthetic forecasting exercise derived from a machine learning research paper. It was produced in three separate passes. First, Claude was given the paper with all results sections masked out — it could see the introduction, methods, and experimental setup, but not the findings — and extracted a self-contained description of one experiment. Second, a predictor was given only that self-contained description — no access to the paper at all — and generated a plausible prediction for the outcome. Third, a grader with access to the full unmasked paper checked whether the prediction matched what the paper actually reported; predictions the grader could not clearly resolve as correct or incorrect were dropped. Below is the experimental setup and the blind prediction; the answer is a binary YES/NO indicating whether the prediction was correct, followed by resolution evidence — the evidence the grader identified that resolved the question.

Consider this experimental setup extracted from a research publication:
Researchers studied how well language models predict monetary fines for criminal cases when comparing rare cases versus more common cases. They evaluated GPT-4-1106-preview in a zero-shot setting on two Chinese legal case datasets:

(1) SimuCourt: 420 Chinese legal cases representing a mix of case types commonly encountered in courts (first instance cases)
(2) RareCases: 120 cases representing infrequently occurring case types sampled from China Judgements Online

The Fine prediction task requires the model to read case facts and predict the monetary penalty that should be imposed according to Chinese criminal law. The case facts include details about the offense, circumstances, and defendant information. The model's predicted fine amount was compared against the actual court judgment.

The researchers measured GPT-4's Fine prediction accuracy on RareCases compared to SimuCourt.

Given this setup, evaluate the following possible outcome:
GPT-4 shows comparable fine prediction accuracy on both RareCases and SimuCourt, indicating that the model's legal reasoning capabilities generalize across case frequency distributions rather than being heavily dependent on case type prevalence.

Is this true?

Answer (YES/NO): NO